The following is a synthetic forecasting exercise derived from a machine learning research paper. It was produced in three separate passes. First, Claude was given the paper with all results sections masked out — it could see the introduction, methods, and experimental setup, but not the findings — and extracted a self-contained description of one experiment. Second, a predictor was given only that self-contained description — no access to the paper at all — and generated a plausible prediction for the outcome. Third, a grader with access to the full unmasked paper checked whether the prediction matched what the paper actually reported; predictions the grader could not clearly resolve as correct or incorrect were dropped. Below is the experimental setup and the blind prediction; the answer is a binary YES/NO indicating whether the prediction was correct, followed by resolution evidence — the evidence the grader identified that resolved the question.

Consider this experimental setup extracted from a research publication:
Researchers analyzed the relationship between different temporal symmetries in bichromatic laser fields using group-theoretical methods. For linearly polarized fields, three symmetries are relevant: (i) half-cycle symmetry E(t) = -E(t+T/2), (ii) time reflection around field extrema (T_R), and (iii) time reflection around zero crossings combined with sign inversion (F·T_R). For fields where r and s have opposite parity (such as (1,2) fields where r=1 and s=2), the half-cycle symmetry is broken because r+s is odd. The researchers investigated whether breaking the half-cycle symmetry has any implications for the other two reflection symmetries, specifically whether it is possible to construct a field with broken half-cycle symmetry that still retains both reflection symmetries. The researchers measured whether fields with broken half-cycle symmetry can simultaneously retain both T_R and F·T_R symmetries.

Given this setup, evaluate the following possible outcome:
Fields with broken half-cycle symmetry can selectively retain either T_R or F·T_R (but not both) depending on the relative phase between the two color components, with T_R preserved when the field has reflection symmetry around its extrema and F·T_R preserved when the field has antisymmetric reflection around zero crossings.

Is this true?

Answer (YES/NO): YES